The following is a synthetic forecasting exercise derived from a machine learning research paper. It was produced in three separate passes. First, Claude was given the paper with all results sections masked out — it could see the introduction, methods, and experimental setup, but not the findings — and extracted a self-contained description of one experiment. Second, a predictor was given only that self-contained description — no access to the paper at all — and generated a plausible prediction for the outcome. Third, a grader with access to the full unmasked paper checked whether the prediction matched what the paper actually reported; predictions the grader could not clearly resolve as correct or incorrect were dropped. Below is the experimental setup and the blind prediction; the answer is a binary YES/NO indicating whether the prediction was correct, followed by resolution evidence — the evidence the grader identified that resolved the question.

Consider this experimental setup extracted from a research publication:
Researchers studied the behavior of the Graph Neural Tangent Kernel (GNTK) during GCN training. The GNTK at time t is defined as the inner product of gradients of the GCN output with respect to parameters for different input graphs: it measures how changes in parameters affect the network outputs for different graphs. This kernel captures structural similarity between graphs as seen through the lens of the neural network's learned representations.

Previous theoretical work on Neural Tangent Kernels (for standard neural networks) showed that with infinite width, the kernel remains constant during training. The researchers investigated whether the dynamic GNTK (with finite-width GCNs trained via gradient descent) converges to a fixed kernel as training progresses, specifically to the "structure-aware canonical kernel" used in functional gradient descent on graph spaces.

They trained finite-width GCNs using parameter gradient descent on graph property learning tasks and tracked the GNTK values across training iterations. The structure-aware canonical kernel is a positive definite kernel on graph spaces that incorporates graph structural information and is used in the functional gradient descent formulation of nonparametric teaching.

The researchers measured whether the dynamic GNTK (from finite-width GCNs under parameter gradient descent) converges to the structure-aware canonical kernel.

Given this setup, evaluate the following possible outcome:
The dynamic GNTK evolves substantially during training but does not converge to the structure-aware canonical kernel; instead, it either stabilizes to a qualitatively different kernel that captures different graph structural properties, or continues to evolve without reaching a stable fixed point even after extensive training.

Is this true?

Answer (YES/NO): NO